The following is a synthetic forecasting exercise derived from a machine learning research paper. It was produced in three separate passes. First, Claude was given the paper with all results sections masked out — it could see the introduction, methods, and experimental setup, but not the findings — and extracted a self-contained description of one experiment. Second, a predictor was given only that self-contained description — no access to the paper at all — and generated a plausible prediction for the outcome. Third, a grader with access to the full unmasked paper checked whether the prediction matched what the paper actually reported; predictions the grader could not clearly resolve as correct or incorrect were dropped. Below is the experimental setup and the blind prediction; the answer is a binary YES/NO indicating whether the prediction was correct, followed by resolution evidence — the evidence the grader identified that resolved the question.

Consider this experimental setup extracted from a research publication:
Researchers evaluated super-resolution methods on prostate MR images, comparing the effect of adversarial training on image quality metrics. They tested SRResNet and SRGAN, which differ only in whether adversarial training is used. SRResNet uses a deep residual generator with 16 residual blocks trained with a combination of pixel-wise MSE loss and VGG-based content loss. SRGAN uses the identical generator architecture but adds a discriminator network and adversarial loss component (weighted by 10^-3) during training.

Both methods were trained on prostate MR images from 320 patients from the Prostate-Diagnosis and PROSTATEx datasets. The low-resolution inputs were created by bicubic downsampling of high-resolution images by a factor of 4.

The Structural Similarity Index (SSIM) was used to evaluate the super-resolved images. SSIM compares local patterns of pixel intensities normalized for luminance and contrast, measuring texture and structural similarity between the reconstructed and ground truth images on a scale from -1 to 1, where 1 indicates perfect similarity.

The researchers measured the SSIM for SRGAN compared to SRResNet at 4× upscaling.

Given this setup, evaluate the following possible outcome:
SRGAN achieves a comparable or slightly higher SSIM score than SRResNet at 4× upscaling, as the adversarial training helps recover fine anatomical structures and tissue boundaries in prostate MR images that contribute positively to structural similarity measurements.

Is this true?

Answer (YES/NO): NO